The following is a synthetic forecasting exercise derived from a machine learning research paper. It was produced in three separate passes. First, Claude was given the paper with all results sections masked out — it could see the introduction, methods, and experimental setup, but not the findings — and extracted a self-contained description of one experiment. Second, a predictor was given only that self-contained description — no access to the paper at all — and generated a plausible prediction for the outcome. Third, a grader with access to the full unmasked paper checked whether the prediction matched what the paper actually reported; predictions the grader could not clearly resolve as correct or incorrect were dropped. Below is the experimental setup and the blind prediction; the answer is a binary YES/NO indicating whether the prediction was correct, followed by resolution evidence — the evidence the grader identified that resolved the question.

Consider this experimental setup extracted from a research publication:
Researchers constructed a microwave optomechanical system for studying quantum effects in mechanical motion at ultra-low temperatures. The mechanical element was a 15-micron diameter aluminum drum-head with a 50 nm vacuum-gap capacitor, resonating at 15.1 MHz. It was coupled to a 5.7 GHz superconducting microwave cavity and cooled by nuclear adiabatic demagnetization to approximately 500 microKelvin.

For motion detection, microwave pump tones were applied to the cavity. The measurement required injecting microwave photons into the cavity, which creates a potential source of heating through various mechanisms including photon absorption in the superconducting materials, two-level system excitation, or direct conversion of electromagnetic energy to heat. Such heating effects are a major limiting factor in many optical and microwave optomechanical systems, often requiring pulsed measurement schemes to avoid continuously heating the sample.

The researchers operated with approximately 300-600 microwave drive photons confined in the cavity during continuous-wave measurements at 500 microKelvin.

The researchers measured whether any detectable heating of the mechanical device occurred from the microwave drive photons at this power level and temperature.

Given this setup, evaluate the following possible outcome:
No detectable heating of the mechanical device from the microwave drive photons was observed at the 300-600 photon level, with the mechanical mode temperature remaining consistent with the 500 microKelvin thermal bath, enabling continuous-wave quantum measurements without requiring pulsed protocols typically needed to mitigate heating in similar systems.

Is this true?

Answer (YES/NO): YES